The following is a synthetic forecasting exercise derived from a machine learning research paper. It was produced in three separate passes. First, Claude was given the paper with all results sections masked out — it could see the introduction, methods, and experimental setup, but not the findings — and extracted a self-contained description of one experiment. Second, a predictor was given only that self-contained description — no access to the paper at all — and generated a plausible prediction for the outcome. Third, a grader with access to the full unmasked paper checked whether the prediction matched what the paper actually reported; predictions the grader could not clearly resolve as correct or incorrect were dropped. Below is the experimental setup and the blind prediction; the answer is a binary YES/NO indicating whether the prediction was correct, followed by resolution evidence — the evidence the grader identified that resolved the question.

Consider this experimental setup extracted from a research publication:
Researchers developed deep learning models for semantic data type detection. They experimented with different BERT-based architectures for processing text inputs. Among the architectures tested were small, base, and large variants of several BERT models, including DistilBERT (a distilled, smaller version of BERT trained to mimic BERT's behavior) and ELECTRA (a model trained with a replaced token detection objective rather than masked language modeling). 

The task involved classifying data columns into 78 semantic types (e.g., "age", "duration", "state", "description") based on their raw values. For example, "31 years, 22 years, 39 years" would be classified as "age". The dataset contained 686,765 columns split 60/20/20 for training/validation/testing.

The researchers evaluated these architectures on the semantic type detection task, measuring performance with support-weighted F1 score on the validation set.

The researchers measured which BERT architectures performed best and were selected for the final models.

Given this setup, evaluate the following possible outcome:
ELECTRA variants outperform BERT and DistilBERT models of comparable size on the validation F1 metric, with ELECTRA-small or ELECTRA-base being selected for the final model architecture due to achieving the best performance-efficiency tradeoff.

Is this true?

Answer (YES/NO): NO